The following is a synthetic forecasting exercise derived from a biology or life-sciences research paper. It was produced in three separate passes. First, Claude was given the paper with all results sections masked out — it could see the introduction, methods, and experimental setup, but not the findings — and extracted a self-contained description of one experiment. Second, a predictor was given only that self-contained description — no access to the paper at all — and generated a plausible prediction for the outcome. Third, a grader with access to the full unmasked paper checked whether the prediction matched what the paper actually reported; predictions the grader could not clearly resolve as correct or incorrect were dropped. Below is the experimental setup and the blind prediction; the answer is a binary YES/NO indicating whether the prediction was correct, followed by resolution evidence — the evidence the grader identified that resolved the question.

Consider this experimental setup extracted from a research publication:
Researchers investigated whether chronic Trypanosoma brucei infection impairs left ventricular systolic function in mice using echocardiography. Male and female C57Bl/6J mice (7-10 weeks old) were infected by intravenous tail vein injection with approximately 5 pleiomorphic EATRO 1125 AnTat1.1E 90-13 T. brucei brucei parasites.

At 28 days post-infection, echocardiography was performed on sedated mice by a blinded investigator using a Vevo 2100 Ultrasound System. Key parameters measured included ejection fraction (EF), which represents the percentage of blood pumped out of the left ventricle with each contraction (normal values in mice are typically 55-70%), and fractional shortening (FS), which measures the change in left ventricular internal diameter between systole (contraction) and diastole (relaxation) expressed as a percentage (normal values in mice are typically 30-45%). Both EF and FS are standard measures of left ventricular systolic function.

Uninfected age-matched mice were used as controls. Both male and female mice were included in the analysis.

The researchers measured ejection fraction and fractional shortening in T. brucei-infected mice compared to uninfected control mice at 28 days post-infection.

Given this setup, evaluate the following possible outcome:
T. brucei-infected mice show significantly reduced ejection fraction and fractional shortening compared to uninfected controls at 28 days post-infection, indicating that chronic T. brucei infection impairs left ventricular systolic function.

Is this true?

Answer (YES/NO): NO